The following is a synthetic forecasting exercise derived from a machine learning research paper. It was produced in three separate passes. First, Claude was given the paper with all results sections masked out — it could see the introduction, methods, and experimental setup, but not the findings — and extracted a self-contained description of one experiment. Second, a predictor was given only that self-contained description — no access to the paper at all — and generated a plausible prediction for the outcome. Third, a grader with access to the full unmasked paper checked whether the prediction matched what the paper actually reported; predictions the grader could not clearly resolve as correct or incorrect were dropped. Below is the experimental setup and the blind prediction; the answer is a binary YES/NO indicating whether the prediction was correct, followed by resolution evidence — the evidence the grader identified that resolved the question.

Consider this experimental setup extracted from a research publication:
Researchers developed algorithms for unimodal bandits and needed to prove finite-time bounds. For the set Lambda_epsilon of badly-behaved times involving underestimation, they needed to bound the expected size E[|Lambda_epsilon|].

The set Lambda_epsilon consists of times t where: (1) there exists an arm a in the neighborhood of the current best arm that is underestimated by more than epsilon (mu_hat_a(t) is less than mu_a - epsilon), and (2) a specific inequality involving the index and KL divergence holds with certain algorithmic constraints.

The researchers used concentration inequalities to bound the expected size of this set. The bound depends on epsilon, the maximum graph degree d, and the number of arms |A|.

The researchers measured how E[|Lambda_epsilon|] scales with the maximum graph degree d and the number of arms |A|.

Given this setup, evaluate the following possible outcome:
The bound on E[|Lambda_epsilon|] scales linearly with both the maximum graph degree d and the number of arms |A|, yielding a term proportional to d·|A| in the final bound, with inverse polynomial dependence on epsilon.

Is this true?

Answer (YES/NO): NO